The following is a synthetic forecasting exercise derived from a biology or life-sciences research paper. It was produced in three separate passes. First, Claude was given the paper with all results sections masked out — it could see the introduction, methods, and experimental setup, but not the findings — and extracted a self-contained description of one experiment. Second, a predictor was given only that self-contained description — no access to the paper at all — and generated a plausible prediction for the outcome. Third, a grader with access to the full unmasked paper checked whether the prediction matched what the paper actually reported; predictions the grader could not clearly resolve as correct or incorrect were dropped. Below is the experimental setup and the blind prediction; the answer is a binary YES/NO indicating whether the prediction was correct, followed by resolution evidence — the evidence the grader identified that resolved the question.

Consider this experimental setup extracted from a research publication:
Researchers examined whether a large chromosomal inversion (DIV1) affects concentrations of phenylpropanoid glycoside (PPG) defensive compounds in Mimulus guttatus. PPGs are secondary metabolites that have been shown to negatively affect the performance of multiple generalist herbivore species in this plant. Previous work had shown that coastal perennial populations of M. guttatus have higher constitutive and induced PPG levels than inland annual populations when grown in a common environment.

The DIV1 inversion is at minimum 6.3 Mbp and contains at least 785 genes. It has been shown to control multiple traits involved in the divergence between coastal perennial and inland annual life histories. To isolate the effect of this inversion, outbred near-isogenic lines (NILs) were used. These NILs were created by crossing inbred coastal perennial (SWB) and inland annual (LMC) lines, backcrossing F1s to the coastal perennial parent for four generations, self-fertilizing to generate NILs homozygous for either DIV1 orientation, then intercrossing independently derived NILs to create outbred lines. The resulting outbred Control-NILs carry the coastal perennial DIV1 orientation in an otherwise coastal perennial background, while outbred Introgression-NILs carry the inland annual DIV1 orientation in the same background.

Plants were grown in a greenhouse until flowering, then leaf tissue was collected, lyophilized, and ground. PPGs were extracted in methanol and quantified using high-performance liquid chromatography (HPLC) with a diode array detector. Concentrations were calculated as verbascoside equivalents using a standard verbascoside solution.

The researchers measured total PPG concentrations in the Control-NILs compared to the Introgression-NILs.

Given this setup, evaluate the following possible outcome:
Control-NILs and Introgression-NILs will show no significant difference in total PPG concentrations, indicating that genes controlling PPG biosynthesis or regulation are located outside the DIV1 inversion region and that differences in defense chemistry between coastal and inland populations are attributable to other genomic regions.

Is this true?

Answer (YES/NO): NO